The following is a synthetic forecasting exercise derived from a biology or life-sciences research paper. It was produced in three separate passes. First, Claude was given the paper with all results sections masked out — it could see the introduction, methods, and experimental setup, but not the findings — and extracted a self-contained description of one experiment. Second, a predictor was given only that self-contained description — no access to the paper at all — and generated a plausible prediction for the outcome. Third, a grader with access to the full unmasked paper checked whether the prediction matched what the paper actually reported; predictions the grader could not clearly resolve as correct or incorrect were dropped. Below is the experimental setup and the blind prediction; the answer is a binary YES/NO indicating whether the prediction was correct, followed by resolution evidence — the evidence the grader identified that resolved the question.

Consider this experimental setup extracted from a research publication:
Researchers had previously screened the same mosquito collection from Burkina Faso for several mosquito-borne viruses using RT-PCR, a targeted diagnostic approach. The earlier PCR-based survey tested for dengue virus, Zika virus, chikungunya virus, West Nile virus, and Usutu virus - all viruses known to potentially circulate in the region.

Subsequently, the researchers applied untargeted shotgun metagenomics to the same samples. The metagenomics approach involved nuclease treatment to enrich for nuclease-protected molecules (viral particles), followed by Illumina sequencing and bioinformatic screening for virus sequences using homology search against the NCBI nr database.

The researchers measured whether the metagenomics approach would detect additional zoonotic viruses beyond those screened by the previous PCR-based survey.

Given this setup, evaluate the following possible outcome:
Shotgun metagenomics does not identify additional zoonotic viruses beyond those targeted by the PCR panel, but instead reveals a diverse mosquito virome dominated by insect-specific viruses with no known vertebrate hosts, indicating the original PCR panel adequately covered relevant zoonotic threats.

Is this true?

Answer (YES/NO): NO